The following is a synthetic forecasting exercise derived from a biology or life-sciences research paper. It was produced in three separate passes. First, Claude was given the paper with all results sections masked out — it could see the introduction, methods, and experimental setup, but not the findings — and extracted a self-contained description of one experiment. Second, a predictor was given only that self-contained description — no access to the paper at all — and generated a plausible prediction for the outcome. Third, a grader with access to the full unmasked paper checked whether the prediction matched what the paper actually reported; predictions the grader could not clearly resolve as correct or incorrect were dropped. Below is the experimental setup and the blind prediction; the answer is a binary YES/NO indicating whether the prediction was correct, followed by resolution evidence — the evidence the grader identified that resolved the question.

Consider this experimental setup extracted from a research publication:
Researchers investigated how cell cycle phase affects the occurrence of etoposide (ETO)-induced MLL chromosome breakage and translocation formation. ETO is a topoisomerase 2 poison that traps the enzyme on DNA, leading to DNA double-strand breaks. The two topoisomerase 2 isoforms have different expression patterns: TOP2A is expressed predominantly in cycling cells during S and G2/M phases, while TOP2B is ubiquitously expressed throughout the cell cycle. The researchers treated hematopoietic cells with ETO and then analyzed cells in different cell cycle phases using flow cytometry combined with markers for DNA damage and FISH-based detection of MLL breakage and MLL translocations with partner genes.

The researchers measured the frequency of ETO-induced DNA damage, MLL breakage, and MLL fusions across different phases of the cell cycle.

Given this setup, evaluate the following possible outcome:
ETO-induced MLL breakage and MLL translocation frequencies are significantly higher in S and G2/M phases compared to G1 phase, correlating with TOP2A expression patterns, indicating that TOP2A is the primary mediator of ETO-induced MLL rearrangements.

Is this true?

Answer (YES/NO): NO